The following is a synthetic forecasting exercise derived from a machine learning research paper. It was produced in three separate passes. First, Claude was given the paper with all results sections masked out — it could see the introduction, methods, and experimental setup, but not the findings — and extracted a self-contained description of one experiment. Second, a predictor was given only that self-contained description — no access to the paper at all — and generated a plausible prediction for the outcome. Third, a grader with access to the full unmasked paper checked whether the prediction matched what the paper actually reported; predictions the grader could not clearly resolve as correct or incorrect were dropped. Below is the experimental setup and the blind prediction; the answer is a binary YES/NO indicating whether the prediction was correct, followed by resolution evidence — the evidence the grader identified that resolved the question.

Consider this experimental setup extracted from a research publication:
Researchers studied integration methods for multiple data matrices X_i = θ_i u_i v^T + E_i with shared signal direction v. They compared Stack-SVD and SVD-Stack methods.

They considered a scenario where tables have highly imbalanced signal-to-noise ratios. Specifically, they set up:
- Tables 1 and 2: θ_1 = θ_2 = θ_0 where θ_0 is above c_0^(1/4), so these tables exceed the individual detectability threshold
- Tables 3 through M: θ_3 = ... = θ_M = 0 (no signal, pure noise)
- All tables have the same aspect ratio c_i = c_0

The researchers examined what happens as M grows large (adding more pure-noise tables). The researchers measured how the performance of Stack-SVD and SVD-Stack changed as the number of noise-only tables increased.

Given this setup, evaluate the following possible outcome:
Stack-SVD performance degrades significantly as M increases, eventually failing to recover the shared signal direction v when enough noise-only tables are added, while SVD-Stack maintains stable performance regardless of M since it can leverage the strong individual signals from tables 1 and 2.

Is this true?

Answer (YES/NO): YES